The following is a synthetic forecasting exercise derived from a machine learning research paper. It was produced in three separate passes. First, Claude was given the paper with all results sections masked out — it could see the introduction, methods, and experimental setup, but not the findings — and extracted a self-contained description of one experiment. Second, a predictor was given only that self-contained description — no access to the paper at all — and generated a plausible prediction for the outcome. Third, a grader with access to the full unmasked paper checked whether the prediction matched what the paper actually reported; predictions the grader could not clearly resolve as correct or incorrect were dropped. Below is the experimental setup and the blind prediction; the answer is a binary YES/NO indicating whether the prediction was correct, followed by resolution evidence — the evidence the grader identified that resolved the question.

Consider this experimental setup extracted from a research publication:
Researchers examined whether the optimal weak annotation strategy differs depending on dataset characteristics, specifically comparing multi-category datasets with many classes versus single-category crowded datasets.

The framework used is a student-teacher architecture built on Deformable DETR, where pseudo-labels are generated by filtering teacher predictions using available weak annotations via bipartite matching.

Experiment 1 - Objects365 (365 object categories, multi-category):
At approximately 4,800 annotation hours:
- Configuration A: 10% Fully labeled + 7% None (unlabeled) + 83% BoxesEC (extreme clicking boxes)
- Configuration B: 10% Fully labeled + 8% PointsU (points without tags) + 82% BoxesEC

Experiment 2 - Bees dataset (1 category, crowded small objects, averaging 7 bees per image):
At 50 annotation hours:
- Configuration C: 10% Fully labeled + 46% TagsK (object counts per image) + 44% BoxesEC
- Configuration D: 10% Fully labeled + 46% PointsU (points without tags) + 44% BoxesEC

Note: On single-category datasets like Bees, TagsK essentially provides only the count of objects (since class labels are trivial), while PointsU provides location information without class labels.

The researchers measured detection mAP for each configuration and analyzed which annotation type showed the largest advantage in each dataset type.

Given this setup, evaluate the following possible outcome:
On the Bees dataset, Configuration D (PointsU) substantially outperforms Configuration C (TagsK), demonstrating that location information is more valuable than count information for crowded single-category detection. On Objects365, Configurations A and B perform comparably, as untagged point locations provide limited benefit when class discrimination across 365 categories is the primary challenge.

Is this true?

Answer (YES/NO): NO